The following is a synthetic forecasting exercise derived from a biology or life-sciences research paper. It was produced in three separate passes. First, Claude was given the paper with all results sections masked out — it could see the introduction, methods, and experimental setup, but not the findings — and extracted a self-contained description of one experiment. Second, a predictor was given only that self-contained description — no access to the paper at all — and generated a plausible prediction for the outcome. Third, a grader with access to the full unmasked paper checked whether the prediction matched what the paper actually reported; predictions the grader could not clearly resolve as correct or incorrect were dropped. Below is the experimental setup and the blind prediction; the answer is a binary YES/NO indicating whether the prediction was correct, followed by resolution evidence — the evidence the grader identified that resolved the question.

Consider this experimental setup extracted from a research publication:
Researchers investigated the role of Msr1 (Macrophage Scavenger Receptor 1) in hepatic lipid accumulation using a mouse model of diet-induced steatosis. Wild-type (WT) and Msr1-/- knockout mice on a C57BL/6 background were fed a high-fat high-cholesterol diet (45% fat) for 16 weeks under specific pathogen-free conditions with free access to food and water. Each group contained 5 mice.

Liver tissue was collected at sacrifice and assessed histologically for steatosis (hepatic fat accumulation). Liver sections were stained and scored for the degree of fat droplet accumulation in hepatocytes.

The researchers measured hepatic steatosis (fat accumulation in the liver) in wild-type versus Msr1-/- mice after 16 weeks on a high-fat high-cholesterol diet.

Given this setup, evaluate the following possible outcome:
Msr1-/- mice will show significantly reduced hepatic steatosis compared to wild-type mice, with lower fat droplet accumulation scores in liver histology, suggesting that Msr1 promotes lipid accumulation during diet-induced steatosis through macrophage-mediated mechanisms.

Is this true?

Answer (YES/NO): YES